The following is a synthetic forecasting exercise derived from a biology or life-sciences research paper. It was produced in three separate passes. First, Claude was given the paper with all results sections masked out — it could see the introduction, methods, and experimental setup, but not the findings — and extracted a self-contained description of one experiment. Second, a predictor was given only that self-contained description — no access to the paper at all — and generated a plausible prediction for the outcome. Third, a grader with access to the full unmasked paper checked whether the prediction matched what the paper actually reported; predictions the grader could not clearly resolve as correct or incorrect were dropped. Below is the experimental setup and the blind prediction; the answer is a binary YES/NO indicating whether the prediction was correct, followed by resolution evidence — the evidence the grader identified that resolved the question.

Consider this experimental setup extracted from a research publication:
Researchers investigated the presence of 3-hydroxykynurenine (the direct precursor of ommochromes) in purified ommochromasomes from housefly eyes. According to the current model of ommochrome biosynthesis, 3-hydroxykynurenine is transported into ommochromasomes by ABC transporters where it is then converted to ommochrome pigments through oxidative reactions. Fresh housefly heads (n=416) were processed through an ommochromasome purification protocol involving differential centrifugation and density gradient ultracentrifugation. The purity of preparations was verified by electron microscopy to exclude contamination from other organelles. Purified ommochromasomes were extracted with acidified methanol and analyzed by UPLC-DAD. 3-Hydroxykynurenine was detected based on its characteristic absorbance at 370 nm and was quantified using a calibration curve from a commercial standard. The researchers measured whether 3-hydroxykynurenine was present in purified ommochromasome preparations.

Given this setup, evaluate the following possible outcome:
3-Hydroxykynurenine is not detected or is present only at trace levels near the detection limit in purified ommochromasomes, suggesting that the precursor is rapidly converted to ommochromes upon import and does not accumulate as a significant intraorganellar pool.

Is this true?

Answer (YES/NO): NO